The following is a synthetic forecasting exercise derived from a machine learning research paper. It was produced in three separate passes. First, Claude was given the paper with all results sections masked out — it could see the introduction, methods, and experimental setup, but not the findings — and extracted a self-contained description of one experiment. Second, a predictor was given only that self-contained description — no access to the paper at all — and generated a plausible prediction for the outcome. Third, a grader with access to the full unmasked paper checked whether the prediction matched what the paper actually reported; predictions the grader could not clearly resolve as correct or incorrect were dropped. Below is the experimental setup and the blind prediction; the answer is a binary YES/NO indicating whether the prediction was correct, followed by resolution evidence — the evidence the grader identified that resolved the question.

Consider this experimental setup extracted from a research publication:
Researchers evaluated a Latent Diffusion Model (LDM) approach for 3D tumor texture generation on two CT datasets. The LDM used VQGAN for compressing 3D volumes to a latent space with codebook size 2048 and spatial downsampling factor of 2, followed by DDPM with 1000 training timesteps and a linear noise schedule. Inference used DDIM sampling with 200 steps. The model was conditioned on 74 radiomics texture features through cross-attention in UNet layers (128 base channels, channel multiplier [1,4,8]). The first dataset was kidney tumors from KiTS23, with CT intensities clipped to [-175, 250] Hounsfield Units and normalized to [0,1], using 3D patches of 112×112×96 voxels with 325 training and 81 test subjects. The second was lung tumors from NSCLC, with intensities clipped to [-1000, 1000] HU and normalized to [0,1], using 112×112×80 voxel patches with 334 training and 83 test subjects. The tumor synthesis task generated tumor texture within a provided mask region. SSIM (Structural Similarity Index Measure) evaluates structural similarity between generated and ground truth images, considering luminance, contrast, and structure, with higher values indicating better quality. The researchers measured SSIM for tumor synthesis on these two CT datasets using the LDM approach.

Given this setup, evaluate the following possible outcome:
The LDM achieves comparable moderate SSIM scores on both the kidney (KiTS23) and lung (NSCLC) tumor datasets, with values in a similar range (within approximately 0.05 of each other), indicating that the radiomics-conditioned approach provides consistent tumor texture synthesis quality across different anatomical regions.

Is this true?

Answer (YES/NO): YES